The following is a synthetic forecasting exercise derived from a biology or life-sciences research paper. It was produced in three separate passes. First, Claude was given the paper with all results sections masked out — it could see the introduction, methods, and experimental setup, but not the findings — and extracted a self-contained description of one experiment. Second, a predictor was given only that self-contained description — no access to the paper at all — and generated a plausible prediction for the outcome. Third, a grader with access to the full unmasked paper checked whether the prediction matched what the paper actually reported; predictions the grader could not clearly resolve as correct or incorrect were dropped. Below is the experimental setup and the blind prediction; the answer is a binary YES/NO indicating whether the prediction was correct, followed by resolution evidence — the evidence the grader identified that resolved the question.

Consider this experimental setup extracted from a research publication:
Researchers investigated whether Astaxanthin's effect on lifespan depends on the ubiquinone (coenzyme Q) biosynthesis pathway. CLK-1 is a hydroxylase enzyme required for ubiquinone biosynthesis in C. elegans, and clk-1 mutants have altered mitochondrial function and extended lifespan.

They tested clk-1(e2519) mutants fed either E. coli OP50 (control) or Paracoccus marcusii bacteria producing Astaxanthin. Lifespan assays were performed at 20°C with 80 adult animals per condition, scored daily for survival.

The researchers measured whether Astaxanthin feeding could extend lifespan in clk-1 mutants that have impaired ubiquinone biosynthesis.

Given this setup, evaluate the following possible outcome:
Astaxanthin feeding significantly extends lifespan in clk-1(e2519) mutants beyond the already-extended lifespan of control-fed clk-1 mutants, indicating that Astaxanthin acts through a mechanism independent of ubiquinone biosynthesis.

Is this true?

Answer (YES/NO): YES